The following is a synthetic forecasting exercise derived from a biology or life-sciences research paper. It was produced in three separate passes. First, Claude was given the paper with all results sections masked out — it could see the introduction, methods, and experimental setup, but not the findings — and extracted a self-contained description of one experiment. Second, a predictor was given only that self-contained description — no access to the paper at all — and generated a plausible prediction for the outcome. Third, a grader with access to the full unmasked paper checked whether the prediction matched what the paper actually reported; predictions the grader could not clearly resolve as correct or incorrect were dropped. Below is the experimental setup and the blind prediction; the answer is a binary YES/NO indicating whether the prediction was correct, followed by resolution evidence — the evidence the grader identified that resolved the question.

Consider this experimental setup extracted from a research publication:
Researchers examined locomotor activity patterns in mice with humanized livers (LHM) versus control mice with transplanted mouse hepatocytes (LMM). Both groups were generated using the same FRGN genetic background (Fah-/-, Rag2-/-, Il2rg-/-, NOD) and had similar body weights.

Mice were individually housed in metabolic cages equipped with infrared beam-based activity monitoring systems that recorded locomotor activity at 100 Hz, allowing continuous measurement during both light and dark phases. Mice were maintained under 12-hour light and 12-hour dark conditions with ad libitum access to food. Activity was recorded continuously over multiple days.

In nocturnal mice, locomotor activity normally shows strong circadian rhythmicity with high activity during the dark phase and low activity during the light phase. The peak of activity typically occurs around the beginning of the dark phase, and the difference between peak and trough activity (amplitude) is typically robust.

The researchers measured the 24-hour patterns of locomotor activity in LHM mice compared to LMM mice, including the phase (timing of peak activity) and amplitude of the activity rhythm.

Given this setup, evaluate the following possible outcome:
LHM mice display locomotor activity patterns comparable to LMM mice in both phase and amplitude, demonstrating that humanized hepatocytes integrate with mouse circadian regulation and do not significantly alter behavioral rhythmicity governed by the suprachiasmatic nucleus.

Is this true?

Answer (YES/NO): NO